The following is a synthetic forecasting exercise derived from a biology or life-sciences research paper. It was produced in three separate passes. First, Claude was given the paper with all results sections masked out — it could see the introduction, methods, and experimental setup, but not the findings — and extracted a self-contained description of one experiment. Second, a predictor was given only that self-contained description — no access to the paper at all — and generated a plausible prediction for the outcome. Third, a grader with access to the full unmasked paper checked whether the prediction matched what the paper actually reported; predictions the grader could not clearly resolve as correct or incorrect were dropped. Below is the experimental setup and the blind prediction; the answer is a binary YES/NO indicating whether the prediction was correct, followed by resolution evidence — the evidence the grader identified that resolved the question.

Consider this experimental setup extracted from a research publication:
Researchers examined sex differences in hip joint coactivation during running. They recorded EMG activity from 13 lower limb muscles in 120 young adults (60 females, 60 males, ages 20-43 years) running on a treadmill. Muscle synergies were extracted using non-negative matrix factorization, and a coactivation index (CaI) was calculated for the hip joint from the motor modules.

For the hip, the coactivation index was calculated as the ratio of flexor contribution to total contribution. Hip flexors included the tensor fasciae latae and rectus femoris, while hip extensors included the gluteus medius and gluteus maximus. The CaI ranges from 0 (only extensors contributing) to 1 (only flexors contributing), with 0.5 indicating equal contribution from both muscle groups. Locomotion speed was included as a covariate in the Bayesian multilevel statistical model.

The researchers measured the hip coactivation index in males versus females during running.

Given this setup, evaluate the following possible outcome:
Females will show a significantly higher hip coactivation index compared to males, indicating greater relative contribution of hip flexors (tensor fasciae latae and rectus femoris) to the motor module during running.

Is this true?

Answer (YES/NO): NO